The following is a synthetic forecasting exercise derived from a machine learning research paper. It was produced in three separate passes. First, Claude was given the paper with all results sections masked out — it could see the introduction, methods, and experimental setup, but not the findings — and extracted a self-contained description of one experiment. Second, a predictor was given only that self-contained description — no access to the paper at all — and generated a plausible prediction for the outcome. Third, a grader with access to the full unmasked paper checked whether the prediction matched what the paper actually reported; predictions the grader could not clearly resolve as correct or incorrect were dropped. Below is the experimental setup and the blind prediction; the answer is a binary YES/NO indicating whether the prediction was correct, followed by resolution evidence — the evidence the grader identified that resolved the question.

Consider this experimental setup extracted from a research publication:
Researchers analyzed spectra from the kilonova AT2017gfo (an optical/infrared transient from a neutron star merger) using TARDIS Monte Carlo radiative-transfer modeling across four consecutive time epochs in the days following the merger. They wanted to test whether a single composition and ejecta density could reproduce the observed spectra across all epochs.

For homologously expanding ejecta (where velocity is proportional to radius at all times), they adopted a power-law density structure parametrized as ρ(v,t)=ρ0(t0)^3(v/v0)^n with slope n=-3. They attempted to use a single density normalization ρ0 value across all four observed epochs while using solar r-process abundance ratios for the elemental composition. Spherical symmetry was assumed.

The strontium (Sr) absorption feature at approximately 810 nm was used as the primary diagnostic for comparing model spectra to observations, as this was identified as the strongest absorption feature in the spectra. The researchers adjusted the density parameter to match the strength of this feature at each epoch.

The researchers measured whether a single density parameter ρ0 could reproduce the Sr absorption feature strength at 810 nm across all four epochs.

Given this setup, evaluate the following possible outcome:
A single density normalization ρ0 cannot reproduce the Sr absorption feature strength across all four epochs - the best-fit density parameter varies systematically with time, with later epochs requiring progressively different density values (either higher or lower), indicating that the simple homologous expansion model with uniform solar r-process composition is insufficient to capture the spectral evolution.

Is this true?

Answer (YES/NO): YES